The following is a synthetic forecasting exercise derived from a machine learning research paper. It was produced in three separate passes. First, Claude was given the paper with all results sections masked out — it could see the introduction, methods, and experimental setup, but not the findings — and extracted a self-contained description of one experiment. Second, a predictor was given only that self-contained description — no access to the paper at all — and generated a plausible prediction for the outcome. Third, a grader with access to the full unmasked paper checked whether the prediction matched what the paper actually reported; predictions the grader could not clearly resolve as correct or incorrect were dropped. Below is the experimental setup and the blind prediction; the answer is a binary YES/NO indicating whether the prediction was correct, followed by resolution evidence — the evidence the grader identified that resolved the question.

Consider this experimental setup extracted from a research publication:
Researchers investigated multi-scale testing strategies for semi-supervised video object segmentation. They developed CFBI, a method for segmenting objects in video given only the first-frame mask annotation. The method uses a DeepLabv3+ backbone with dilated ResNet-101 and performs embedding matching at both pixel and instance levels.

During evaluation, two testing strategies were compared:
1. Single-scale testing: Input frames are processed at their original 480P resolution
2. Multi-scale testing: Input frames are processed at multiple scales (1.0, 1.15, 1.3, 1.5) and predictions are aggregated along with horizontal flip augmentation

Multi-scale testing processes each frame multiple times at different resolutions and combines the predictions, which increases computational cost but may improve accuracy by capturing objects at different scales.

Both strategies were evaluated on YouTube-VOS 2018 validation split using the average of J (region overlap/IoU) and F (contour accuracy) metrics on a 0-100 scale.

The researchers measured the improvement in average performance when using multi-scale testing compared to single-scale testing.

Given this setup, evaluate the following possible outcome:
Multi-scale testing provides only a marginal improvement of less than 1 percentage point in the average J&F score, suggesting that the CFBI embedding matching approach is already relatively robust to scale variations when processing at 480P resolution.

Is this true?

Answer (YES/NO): NO